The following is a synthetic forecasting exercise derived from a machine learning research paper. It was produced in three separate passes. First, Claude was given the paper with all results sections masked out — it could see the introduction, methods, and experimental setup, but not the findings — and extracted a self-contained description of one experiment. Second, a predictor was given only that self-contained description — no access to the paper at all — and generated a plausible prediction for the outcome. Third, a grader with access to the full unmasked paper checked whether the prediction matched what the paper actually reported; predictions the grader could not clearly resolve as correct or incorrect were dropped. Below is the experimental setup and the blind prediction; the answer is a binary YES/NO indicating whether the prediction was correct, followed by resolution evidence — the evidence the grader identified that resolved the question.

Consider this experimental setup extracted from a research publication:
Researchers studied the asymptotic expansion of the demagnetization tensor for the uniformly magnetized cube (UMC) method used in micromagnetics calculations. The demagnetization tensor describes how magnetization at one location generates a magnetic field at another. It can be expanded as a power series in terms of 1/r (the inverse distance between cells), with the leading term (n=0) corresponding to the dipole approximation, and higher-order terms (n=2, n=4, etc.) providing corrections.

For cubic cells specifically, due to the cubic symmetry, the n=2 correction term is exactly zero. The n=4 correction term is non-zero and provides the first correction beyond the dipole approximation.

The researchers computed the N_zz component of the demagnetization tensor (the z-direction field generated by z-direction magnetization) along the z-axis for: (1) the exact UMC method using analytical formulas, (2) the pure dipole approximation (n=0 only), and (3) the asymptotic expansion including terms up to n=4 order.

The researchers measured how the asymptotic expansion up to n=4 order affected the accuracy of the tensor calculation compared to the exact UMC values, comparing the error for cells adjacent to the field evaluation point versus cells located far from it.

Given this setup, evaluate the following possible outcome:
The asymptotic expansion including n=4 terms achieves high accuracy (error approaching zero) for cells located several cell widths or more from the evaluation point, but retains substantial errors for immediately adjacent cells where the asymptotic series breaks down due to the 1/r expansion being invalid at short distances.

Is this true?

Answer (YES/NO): YES